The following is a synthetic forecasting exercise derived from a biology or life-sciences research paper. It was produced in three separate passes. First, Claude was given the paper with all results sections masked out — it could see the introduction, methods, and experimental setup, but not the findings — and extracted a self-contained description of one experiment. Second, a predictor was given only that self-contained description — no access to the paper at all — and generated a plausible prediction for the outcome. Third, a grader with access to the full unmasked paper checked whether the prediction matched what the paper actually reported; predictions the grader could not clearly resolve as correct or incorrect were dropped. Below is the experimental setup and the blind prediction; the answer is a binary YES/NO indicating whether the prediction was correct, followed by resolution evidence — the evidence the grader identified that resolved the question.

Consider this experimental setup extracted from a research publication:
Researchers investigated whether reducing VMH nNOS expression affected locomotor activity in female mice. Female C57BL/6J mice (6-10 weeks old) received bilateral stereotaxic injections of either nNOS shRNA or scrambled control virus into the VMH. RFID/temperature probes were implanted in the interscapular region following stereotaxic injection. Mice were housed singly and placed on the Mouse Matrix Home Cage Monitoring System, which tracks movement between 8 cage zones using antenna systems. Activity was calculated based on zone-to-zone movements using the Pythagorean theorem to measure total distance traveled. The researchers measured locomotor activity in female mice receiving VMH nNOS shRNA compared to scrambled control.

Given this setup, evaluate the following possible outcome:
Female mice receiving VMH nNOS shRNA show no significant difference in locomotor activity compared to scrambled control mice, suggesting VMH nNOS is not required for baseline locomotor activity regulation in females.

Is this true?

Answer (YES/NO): NO